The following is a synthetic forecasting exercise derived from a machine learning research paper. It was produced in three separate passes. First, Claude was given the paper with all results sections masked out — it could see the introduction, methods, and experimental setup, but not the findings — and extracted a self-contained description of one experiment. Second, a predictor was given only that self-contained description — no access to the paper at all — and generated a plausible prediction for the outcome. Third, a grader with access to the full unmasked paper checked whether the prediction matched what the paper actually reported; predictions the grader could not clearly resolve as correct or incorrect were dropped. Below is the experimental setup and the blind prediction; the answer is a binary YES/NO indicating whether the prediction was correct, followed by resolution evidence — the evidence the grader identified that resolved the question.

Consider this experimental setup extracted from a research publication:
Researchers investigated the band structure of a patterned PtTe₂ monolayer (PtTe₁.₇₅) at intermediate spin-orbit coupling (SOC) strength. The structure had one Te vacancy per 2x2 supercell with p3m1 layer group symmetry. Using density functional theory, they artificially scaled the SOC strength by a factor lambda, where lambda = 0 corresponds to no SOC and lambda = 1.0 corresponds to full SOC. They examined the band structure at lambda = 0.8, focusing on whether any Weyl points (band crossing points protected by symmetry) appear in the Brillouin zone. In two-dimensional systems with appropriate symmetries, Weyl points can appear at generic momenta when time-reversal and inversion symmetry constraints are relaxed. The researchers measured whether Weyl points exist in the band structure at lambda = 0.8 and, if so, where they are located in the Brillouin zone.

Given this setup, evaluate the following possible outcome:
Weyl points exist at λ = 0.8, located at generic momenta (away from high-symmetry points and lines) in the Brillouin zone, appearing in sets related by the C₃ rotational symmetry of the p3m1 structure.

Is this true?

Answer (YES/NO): NO